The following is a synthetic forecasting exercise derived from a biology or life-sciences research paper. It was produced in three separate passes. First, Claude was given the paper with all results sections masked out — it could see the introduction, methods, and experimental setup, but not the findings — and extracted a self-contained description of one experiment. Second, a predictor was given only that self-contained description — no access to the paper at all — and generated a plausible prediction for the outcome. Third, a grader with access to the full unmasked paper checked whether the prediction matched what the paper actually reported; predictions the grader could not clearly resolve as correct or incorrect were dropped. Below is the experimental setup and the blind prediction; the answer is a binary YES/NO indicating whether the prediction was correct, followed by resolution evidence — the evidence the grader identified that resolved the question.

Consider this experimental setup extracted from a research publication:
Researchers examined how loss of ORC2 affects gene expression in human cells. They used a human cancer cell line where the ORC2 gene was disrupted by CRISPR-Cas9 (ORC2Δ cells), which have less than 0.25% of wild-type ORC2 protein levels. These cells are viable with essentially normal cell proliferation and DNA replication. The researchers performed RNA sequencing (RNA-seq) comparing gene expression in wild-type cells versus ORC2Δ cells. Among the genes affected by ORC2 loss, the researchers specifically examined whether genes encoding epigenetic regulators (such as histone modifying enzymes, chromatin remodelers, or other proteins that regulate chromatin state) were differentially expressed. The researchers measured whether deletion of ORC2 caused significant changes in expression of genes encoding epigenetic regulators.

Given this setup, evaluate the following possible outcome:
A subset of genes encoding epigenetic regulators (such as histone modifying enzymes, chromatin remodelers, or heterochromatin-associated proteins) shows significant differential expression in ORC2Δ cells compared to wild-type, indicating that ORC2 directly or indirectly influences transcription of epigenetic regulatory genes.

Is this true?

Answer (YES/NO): YES